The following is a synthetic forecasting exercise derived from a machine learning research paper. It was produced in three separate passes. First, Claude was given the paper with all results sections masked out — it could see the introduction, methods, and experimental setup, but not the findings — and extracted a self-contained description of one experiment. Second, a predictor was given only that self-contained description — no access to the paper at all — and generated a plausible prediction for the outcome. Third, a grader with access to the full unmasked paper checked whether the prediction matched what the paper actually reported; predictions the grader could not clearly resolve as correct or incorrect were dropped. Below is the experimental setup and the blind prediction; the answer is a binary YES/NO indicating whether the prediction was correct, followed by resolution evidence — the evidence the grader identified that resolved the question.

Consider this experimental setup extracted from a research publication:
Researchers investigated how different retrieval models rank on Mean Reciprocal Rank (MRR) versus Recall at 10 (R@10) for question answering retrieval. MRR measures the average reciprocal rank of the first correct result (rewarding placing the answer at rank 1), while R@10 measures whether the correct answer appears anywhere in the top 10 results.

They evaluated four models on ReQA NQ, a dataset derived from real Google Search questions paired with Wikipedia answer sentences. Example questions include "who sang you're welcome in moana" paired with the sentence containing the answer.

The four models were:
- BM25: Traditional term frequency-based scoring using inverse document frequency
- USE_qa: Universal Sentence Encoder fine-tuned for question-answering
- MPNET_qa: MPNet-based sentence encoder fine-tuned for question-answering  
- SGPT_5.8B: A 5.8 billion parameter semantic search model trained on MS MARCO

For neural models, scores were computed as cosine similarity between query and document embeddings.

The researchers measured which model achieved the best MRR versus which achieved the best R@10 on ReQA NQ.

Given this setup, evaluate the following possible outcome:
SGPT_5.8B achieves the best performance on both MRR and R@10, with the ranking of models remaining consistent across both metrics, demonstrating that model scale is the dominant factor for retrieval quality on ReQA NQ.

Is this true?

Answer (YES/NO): NO